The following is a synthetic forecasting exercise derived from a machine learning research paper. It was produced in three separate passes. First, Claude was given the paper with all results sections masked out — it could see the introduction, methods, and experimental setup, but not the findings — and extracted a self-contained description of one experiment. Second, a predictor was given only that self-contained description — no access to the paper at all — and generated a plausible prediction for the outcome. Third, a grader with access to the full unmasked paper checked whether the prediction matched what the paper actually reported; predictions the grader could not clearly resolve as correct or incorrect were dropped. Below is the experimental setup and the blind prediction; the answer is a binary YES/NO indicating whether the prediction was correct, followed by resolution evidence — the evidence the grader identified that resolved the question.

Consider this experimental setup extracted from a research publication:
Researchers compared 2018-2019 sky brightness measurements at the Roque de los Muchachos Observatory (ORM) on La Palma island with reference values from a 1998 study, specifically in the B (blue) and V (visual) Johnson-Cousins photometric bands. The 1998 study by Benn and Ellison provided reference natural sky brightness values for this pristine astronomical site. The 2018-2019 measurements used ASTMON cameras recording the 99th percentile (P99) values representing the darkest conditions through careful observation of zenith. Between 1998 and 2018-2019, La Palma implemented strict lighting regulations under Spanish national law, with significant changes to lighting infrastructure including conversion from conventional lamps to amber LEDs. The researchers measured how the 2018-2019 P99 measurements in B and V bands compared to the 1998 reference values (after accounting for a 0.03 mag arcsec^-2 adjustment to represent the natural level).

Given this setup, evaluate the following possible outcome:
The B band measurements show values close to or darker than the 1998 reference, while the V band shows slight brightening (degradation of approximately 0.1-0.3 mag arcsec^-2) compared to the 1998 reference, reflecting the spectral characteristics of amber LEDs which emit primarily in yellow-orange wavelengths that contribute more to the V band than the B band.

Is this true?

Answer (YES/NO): NO